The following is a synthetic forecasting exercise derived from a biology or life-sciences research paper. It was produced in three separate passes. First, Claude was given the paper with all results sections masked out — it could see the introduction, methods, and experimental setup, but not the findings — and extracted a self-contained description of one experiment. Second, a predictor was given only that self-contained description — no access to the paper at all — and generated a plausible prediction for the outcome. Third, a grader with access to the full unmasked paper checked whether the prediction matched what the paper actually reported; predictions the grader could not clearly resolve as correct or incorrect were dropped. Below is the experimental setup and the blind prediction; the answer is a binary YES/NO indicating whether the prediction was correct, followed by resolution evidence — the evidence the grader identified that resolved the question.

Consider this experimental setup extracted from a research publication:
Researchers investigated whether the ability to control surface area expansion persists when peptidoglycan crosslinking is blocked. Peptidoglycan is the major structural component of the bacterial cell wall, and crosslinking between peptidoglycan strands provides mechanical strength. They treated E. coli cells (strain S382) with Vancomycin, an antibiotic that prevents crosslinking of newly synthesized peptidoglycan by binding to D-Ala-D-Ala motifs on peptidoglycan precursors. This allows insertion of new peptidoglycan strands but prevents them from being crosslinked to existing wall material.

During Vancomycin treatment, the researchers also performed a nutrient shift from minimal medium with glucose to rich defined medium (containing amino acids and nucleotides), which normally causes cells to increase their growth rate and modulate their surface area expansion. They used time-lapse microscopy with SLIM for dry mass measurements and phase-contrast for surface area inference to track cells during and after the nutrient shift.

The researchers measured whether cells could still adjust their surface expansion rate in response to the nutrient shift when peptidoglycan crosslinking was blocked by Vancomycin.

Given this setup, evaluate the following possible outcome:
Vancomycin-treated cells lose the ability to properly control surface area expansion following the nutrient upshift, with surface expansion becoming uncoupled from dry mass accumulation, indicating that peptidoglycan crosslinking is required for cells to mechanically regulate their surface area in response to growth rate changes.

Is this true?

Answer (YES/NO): NO